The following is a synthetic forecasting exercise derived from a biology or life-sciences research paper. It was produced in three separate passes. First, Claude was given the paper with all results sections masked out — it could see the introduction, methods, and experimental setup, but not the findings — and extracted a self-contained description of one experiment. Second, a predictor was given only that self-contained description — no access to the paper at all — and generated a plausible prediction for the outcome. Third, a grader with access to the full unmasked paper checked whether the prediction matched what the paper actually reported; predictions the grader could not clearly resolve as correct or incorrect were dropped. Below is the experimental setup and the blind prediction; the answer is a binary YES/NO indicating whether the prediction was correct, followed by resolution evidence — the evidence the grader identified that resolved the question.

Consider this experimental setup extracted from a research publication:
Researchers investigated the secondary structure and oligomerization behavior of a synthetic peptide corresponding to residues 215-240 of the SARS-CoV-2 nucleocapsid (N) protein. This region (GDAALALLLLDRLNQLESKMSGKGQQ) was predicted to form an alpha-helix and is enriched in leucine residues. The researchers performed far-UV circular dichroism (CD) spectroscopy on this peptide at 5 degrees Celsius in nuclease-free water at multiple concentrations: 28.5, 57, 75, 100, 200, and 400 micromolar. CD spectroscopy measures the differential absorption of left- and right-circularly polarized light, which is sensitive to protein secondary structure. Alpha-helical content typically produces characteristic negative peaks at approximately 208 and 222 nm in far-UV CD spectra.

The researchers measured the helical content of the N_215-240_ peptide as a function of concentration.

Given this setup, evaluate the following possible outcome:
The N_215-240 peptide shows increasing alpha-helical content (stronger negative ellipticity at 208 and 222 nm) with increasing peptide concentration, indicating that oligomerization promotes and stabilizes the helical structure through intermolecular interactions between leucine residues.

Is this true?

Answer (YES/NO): YES